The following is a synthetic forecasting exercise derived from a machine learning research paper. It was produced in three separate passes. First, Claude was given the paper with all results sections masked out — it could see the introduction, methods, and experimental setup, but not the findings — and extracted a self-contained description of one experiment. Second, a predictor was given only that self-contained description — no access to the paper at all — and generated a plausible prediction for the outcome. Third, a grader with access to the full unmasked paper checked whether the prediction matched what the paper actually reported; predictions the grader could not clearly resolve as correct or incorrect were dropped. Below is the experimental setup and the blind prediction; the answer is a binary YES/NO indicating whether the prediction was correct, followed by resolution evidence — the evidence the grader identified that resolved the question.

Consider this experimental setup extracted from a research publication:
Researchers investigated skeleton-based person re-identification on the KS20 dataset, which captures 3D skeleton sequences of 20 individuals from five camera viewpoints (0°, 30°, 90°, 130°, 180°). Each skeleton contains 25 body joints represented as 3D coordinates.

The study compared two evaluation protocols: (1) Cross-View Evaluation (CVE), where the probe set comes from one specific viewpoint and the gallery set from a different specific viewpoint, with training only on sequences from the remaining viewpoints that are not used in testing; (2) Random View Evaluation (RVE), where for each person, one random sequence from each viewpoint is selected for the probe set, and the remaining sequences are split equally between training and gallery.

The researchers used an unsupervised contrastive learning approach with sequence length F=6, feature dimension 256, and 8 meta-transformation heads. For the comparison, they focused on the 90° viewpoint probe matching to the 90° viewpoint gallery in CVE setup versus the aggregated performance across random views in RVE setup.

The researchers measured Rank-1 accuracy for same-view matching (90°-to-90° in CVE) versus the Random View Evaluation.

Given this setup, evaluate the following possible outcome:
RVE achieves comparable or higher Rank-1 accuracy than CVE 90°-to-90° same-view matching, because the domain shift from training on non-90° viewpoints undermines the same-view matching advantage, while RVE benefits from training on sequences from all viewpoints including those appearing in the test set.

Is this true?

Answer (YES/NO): NO